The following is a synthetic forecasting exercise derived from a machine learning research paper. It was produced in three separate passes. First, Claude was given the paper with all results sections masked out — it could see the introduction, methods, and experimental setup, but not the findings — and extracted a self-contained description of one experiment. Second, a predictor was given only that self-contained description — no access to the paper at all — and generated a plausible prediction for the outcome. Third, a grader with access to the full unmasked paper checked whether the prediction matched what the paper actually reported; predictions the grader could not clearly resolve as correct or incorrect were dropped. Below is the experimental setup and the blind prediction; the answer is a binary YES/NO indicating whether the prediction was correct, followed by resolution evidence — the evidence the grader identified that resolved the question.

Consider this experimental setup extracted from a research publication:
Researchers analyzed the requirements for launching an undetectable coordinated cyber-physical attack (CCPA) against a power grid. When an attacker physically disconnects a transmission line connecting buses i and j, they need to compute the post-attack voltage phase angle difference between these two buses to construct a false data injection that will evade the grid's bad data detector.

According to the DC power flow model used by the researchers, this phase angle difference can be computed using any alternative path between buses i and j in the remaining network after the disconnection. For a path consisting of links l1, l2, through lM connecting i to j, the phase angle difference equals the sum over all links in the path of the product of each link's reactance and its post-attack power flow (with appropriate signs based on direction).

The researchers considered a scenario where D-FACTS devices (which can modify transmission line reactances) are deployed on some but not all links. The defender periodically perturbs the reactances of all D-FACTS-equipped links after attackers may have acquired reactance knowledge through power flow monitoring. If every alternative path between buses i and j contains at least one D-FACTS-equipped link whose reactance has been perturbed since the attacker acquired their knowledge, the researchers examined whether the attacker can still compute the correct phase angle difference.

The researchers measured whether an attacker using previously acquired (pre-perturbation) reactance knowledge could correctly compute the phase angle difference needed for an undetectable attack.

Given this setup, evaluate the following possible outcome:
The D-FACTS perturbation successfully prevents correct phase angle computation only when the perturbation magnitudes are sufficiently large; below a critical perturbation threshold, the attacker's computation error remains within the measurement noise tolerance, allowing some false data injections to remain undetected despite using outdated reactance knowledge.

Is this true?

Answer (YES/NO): YES